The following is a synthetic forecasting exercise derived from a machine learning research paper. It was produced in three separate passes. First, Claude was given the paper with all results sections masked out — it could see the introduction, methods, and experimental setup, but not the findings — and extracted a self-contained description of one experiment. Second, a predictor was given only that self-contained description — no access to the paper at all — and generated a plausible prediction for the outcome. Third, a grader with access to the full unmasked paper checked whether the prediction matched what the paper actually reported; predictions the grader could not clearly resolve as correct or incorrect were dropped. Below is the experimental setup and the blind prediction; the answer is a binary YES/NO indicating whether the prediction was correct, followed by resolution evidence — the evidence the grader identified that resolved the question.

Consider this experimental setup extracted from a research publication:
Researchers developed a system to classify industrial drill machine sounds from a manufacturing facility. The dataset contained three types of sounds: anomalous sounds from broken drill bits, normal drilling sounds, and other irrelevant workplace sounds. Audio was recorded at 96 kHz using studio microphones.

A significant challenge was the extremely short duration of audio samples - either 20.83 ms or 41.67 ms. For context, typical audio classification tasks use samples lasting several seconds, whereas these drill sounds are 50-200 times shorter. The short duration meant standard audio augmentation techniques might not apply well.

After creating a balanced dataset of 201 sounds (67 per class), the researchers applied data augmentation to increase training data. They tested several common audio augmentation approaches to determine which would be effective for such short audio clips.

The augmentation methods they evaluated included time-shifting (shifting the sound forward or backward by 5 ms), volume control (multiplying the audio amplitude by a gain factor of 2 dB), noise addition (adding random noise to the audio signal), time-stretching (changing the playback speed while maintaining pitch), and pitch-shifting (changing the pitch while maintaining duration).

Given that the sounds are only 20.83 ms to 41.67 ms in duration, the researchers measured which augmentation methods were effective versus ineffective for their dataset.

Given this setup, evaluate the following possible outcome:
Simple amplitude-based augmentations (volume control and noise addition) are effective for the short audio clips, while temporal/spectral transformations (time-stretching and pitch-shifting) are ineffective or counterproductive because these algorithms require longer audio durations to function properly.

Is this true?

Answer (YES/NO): NO